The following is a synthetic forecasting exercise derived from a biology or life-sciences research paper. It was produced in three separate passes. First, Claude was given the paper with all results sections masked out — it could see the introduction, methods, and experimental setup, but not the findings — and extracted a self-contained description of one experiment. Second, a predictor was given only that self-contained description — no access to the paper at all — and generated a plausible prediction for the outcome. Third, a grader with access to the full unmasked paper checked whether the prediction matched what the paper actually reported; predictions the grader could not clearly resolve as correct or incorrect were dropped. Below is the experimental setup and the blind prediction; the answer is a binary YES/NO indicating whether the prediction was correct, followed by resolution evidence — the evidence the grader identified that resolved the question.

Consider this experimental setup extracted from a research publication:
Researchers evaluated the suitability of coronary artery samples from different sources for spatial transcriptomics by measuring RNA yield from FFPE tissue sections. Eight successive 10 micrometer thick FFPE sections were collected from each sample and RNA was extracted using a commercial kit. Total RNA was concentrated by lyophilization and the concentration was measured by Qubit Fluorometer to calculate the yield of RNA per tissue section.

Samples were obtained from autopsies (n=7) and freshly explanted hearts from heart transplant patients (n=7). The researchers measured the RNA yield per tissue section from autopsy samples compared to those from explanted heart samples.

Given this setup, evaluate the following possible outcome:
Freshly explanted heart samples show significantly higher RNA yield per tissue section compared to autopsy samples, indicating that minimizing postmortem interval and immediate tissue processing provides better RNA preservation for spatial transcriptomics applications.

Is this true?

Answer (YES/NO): YES